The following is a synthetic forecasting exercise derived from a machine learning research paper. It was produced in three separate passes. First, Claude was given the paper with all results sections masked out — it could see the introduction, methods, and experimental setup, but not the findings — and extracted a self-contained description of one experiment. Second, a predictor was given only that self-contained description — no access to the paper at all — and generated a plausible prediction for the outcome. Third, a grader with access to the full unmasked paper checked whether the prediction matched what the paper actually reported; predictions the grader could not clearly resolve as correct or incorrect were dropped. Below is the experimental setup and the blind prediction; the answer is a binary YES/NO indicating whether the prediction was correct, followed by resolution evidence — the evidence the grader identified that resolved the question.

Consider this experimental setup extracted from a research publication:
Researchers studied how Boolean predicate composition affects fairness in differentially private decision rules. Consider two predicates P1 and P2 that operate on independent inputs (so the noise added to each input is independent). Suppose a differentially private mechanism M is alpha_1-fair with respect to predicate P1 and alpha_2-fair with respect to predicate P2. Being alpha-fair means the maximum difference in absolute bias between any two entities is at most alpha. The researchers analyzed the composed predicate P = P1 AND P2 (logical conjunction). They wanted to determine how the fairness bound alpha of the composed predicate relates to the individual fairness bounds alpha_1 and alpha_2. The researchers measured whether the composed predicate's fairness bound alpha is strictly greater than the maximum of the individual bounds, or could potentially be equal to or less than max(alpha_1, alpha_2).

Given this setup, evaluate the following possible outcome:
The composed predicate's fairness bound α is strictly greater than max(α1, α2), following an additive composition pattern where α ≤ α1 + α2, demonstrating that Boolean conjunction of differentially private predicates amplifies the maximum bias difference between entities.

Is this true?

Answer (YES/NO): NO